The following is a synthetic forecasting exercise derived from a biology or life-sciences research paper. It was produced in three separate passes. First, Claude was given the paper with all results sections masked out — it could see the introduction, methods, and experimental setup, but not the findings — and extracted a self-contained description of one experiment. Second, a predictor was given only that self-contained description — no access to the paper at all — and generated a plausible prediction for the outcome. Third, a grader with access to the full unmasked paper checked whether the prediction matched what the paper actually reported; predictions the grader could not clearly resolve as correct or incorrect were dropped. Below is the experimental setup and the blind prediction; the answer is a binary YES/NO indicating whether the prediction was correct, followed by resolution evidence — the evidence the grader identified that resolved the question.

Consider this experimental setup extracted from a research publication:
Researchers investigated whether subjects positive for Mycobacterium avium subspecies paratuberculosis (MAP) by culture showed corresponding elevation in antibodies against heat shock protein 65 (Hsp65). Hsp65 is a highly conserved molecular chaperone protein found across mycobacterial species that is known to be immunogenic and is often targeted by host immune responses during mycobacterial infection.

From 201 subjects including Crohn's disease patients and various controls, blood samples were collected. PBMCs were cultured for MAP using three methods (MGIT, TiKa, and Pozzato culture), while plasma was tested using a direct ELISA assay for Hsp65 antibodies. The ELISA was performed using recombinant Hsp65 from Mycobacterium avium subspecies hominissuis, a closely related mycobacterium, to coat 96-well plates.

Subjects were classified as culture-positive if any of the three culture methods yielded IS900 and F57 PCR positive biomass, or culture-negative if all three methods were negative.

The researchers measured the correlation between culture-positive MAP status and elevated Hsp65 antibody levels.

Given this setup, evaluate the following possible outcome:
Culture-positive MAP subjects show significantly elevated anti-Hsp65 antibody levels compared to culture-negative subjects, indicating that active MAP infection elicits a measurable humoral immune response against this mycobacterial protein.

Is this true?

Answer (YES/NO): NO